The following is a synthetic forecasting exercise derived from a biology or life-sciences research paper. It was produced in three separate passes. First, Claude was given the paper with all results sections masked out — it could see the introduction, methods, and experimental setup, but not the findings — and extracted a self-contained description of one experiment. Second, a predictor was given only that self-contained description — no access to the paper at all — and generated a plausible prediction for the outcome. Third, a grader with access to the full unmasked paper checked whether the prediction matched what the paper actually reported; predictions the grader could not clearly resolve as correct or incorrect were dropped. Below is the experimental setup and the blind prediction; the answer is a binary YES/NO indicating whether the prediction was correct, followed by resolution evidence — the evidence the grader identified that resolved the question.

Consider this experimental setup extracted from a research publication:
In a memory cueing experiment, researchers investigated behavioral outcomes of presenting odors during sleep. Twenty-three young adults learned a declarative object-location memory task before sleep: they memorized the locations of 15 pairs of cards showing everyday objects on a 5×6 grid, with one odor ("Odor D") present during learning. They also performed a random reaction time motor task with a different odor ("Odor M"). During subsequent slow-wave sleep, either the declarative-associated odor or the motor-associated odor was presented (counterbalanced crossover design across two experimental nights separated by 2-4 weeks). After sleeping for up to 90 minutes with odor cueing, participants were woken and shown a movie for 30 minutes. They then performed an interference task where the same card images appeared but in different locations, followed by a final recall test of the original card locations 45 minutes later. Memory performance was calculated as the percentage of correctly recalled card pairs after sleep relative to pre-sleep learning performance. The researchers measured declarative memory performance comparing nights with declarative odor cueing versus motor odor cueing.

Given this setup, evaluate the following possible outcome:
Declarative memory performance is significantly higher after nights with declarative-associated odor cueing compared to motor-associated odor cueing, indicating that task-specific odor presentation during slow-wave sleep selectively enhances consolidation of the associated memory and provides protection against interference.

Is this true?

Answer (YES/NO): NO